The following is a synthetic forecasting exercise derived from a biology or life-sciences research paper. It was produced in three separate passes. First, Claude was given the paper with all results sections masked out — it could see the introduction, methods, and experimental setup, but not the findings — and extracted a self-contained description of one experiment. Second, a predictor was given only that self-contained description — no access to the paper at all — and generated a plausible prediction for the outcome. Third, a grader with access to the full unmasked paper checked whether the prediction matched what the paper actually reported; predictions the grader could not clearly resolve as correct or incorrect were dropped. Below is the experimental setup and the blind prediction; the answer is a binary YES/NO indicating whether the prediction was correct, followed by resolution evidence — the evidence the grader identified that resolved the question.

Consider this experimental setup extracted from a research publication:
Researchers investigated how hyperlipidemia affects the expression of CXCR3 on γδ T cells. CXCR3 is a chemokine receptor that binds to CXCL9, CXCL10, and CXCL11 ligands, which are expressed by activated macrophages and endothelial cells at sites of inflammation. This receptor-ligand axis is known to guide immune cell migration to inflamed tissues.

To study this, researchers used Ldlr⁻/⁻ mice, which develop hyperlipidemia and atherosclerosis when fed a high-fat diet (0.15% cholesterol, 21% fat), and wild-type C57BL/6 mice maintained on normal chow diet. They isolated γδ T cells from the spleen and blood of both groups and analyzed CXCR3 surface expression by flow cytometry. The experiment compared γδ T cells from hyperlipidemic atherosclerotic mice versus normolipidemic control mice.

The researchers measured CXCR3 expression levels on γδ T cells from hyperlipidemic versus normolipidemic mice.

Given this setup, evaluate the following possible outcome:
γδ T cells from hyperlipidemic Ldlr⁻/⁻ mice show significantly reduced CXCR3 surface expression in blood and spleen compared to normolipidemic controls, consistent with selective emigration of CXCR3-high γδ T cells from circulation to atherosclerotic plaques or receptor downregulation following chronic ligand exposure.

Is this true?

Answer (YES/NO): NO